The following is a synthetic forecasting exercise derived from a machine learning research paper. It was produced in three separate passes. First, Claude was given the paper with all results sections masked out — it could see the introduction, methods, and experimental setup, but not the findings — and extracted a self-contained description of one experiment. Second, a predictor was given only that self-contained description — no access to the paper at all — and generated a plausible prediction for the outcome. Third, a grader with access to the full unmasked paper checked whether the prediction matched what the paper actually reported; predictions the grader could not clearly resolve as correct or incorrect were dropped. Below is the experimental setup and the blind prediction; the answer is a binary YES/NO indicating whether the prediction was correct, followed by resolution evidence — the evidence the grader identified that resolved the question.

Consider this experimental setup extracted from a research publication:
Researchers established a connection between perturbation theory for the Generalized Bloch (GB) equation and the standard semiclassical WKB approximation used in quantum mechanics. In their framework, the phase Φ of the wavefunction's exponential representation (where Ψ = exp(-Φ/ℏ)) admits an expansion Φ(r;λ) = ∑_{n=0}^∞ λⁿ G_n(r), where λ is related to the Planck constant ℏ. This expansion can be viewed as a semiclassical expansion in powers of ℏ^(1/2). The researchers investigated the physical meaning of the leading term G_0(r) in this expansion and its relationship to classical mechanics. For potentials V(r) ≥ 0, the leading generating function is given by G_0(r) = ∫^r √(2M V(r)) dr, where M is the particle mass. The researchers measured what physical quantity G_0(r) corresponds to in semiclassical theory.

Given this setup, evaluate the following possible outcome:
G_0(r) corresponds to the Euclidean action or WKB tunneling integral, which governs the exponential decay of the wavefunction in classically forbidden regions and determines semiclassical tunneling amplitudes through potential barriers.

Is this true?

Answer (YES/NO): YES